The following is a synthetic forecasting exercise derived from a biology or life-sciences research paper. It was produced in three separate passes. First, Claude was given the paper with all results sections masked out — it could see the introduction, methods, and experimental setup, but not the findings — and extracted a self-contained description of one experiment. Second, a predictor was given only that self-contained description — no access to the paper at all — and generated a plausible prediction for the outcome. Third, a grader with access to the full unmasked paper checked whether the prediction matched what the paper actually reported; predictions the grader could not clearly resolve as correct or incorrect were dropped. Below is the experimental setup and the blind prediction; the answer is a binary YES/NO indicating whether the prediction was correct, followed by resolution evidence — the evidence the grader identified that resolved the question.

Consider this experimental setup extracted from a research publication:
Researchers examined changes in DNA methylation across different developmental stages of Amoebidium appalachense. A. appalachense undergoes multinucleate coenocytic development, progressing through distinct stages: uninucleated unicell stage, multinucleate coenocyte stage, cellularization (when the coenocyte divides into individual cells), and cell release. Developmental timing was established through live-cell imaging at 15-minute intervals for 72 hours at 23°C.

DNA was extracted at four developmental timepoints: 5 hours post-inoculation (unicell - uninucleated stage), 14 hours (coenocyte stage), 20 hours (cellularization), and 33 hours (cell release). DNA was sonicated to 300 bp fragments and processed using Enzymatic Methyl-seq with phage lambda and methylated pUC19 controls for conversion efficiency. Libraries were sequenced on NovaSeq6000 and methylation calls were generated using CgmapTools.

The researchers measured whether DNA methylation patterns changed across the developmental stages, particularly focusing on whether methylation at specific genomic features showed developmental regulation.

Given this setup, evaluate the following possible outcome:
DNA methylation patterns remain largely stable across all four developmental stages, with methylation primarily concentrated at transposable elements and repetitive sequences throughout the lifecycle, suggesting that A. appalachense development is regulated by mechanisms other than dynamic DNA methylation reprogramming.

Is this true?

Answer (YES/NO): NO